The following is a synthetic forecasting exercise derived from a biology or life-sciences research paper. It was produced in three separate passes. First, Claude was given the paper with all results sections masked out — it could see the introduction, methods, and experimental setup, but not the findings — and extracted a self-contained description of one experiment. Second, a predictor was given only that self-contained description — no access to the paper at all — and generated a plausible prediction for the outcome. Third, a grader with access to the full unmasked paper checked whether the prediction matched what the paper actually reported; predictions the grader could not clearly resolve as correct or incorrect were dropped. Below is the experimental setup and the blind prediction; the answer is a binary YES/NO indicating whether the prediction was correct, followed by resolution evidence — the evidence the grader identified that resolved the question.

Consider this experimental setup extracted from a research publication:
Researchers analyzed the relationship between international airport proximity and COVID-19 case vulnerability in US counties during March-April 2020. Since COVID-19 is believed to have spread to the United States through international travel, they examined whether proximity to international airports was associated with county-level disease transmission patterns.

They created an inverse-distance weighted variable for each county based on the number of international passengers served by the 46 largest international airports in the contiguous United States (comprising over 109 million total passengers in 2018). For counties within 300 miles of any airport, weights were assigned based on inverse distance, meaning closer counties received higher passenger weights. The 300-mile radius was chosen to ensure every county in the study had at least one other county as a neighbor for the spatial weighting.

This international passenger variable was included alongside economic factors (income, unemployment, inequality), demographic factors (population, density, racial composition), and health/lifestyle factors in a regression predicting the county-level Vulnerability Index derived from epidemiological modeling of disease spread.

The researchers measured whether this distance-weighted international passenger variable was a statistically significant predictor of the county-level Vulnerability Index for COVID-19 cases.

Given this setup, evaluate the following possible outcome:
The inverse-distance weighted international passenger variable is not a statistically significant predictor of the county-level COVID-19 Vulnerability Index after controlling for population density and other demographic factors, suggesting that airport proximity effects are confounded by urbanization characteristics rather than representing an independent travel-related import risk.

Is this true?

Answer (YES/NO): NO